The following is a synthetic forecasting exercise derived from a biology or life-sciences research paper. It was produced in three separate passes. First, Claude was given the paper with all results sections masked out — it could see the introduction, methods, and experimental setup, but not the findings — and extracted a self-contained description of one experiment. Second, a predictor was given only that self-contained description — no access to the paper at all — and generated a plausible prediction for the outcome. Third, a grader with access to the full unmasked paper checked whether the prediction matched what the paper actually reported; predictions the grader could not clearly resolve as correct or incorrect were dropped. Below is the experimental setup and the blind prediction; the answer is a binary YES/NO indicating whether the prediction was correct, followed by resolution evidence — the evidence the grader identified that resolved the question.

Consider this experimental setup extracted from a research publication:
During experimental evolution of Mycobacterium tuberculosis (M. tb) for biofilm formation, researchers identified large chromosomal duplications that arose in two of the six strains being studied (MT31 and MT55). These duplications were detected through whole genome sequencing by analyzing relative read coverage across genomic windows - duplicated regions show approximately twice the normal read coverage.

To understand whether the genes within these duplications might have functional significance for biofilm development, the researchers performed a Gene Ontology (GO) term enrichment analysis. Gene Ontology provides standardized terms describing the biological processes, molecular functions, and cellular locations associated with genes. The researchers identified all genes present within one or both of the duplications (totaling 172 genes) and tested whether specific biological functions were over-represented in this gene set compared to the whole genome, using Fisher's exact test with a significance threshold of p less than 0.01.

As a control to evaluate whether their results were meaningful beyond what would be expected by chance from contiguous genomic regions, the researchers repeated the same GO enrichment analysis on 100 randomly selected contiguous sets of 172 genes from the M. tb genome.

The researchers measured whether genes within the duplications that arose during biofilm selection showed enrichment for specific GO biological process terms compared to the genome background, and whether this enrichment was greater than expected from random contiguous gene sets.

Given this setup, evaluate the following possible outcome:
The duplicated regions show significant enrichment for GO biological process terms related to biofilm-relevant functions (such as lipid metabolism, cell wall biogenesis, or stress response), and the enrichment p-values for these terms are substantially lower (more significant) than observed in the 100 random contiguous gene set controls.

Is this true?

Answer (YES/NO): NO